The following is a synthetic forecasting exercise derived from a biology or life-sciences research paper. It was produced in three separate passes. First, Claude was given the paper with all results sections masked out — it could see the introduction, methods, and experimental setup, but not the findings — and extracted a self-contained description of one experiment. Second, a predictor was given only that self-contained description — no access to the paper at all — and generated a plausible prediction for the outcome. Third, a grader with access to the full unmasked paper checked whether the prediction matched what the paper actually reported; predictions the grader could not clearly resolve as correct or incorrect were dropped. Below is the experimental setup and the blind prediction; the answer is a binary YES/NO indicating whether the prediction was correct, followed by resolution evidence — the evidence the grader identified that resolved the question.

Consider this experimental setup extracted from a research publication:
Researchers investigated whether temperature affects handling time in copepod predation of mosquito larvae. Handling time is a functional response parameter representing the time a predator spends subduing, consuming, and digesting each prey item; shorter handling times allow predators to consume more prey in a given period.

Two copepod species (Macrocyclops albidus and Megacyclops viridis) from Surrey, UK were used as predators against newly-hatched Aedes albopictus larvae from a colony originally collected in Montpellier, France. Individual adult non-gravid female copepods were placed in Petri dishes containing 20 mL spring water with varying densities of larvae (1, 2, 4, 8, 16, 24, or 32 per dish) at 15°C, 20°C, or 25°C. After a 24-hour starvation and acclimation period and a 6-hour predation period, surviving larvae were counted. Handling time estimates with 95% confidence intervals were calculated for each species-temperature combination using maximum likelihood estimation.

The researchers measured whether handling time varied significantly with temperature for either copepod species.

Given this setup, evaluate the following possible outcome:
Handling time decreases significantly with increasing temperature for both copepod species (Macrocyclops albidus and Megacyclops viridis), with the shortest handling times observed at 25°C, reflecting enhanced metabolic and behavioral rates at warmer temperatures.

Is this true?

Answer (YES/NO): NO